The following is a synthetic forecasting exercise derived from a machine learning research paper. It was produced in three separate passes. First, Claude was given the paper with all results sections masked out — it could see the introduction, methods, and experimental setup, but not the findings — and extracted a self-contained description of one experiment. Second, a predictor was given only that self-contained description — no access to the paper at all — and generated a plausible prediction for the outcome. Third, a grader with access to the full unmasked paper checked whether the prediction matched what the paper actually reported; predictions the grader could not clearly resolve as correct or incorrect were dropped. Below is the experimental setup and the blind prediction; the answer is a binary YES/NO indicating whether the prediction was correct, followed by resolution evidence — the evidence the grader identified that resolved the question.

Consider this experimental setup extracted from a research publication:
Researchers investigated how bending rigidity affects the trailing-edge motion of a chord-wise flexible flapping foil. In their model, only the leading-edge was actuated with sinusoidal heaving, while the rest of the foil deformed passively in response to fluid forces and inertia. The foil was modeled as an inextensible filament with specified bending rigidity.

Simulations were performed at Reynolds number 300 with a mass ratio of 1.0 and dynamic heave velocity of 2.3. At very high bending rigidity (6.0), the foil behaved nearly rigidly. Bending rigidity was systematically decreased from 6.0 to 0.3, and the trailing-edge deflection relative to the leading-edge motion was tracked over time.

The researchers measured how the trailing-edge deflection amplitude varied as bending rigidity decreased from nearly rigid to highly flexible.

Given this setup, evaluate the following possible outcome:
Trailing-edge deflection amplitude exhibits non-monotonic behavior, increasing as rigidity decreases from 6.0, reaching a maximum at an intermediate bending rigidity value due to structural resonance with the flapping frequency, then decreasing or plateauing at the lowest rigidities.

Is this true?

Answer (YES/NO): NO